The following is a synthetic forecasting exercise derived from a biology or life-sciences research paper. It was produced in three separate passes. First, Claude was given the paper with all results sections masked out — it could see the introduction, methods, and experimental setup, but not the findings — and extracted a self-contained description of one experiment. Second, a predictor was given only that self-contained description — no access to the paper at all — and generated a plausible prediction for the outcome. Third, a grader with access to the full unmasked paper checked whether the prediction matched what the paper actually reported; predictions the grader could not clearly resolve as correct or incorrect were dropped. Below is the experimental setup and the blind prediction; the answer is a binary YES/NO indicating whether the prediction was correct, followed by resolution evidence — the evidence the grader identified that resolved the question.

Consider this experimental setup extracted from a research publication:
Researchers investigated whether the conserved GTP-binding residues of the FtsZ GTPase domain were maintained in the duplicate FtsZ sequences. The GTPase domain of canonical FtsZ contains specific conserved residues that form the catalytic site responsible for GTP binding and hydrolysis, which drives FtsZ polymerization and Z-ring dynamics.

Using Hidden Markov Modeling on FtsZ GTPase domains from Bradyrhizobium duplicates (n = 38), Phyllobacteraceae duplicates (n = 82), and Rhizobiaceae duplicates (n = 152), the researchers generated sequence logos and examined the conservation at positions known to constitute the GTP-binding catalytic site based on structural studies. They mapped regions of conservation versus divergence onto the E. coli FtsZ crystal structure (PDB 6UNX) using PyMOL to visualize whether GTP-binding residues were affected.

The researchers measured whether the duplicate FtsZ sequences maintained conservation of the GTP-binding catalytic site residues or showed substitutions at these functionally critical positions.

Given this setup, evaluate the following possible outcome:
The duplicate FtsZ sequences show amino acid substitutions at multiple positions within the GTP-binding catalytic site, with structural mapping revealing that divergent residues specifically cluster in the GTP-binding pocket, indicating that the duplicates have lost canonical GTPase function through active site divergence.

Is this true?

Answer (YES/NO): NO